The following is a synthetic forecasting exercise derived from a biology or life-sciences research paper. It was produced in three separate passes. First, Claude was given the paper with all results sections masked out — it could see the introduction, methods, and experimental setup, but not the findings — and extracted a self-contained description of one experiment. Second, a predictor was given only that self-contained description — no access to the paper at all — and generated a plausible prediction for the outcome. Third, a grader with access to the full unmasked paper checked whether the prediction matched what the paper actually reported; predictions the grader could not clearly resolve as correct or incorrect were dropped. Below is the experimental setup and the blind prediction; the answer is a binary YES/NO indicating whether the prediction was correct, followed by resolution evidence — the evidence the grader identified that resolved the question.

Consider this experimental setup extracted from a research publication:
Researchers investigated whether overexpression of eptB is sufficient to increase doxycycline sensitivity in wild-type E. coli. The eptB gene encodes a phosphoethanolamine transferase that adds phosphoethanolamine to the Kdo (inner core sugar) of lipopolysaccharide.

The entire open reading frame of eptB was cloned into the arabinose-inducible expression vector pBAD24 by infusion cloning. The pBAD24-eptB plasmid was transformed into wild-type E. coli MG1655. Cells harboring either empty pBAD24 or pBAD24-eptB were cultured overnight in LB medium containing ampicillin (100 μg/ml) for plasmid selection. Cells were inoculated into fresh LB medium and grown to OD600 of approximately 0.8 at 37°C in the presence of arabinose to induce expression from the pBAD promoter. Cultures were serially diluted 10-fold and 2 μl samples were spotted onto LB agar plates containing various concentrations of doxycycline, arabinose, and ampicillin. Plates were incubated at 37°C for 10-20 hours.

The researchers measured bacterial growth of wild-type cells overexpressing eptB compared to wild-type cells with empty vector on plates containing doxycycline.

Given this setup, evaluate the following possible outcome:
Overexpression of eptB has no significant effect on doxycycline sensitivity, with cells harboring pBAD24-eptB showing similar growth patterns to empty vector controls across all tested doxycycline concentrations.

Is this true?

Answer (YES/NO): NO